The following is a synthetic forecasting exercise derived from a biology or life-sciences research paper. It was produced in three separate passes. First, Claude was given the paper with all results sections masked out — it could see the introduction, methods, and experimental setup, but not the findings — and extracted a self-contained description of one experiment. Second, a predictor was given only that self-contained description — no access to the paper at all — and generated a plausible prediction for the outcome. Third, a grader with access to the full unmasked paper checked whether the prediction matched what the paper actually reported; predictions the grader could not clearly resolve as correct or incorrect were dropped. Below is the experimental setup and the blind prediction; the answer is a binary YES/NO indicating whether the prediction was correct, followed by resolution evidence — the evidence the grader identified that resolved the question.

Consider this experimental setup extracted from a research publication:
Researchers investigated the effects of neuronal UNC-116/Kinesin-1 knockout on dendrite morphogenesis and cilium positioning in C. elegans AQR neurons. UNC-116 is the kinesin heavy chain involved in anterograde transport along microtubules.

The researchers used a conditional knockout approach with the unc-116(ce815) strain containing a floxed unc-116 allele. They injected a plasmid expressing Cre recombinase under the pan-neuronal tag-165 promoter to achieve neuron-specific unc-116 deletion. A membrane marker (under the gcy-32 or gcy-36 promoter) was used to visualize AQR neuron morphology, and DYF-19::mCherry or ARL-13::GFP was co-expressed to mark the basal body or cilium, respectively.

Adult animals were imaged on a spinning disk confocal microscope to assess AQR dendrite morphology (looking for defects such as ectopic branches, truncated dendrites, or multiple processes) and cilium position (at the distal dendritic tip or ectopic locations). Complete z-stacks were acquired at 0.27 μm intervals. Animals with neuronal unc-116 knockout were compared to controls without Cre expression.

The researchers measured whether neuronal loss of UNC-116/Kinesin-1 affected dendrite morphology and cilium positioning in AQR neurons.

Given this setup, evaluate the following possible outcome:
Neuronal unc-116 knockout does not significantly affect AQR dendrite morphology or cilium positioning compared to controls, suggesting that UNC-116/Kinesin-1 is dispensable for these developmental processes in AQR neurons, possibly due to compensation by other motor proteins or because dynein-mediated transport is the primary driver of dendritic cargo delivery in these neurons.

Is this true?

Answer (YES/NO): NO